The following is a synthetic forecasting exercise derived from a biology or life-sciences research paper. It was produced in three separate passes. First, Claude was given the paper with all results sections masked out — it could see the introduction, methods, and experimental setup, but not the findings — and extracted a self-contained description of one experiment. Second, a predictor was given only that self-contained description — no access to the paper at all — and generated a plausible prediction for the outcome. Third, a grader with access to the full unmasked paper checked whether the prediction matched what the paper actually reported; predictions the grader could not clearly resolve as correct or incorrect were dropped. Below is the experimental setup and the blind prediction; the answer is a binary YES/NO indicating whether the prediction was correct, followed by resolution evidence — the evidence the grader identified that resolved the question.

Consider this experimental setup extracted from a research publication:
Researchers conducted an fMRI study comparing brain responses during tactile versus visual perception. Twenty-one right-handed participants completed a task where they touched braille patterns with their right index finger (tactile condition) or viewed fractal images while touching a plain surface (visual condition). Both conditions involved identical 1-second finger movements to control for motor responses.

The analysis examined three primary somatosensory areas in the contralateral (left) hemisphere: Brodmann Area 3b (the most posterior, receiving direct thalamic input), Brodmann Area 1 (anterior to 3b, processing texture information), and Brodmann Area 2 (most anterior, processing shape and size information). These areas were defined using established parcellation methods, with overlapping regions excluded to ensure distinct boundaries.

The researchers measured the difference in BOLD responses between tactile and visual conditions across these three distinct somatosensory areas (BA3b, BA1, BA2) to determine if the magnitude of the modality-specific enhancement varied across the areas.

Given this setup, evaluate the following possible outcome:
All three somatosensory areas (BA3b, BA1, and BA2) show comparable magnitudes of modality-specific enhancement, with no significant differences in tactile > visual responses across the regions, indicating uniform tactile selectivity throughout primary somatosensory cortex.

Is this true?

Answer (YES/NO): NO